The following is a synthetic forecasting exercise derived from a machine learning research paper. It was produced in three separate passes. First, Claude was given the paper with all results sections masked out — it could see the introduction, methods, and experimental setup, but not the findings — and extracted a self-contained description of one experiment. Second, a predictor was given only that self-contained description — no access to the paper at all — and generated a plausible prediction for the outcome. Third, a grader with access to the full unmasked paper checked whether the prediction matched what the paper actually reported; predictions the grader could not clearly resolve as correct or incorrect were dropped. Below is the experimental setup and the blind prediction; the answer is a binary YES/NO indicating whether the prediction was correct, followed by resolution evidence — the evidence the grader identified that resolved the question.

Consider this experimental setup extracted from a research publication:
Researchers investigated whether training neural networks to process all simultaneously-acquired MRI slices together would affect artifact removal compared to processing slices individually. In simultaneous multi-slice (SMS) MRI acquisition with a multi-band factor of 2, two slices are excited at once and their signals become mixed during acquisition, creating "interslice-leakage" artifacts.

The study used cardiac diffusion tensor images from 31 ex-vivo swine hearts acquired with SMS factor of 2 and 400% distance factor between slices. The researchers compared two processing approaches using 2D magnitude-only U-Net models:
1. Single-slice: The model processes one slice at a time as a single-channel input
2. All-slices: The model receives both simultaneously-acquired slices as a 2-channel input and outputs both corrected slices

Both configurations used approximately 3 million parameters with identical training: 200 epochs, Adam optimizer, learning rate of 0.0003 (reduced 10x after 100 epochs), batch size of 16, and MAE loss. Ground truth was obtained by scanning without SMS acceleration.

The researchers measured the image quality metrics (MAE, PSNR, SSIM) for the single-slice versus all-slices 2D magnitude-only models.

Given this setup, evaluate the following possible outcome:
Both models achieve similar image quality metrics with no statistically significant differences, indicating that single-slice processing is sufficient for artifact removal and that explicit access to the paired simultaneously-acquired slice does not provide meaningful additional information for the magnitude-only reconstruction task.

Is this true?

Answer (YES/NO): YES